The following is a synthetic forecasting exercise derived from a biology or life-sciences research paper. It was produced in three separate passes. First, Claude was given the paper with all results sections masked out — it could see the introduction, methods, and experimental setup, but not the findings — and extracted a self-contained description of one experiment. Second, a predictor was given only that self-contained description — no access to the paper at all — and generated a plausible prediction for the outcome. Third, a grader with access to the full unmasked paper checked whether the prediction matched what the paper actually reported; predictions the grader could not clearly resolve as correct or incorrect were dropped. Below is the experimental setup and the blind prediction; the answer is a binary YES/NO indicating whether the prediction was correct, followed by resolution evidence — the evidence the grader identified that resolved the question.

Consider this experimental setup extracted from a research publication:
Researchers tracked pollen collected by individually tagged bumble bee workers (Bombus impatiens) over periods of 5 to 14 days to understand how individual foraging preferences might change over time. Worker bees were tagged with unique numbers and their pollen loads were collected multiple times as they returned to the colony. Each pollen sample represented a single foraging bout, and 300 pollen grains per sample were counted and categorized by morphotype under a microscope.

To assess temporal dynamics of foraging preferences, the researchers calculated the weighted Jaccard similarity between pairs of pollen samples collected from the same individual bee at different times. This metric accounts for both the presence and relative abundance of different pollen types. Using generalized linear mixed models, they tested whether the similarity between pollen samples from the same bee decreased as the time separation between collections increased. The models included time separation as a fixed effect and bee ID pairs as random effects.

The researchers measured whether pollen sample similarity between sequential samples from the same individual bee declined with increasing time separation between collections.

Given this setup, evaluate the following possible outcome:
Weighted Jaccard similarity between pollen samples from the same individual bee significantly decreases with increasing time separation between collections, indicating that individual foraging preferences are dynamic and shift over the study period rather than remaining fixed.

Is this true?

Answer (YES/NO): NO